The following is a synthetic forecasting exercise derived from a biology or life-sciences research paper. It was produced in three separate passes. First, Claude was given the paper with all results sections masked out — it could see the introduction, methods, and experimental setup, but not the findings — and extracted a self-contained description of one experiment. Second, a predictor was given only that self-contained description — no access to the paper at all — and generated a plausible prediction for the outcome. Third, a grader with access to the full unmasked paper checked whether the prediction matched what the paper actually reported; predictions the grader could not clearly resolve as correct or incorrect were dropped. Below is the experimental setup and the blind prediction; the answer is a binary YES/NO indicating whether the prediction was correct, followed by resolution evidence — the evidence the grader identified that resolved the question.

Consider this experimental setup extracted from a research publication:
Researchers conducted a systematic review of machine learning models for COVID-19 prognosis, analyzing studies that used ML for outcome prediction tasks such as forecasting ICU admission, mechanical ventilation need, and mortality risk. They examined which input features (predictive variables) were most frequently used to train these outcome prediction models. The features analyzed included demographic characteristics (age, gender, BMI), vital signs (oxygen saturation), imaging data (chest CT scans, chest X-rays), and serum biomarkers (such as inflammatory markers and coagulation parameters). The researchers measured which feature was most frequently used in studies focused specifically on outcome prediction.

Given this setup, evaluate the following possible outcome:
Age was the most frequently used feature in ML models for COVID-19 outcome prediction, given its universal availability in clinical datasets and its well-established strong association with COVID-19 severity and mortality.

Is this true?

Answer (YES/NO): YES